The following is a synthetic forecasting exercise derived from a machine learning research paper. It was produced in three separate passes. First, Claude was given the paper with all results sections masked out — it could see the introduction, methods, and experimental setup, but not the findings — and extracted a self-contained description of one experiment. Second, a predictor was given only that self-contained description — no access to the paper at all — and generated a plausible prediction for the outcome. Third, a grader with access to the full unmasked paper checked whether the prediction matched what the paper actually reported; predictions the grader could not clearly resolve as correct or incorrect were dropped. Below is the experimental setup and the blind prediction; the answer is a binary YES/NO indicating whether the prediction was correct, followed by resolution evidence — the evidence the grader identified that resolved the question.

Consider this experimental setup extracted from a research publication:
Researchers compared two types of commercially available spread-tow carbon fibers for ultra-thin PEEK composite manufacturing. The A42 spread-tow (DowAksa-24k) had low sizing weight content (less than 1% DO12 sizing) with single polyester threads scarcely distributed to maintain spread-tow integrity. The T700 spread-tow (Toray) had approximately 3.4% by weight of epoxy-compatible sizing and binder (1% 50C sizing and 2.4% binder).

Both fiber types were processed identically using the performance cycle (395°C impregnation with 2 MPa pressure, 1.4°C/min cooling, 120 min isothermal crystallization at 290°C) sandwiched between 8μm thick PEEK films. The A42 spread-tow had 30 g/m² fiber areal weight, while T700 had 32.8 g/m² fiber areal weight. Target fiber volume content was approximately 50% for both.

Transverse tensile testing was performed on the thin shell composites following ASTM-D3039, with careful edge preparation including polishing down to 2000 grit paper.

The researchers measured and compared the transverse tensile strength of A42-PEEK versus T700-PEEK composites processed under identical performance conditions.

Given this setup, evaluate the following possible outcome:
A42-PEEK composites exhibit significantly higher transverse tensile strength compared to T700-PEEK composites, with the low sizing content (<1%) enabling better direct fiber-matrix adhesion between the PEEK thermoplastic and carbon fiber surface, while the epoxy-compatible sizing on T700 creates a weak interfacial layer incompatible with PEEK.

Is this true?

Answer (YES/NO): YES